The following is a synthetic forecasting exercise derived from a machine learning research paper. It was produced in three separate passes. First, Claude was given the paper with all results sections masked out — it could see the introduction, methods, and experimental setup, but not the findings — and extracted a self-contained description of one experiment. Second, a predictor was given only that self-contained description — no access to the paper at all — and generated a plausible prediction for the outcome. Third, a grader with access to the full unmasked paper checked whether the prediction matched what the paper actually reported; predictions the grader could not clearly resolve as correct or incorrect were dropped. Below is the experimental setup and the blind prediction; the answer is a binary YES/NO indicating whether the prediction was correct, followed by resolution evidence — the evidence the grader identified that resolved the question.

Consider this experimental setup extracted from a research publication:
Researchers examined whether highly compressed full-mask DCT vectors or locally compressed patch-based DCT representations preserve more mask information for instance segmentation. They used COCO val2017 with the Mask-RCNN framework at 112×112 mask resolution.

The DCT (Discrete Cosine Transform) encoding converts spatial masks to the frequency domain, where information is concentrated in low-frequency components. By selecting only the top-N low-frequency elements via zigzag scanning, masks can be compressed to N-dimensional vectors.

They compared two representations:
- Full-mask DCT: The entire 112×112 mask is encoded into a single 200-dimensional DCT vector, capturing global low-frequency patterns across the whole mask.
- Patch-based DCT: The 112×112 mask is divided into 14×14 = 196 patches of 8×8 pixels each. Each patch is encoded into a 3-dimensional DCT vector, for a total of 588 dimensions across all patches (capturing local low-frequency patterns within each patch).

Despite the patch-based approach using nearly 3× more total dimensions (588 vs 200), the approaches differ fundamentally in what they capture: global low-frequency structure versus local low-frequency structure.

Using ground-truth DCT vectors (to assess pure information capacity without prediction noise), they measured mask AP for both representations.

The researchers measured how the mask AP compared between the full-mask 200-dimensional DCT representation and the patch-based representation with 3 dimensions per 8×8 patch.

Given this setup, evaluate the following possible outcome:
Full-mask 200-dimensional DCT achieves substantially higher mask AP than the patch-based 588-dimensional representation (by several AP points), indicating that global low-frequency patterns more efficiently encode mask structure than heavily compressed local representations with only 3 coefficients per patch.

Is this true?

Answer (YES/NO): NO